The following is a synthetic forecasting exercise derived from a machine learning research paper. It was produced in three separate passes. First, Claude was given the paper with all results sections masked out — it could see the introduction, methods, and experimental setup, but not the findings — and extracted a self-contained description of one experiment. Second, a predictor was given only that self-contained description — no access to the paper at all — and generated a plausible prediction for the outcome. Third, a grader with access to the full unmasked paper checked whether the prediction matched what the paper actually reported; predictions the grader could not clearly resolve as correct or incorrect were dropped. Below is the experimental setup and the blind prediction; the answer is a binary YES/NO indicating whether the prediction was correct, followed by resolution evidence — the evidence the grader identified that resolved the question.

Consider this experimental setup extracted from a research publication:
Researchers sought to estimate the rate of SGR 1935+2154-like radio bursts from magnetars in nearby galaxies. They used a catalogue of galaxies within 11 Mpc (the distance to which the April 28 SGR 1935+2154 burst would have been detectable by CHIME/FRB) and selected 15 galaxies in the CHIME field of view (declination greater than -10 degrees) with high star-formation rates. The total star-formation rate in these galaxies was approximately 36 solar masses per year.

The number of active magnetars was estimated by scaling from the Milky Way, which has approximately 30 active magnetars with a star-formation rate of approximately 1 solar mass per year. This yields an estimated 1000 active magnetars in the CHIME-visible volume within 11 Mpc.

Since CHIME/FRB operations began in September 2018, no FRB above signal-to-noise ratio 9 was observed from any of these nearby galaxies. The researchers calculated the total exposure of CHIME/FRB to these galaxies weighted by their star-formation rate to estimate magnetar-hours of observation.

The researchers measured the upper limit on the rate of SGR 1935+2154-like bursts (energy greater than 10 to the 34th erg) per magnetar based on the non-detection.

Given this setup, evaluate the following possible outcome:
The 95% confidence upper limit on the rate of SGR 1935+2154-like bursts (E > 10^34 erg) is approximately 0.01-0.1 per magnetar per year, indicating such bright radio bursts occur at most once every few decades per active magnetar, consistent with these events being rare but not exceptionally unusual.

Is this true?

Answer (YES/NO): NO